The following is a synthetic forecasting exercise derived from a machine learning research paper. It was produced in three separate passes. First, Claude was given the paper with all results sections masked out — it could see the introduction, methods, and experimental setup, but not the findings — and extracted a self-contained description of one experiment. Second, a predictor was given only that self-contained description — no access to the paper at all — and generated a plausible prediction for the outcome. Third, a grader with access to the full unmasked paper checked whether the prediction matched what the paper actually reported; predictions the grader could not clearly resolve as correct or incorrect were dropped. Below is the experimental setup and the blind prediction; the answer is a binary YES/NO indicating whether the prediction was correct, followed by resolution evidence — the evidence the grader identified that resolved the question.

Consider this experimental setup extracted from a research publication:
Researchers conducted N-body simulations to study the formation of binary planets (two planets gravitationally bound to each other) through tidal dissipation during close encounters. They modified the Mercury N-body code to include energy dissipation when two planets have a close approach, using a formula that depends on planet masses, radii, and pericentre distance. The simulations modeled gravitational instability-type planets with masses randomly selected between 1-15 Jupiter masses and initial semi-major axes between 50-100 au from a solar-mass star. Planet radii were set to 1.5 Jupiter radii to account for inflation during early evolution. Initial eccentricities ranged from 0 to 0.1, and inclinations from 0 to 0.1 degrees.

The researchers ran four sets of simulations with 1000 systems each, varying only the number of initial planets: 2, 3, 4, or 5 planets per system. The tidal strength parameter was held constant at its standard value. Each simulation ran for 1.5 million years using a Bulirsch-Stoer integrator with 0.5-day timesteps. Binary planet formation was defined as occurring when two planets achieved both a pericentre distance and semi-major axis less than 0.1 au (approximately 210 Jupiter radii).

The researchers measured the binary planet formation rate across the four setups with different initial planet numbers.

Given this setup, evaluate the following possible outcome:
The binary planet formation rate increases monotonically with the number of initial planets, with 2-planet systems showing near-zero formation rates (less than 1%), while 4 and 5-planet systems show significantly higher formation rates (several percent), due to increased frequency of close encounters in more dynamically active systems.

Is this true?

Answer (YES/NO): NO